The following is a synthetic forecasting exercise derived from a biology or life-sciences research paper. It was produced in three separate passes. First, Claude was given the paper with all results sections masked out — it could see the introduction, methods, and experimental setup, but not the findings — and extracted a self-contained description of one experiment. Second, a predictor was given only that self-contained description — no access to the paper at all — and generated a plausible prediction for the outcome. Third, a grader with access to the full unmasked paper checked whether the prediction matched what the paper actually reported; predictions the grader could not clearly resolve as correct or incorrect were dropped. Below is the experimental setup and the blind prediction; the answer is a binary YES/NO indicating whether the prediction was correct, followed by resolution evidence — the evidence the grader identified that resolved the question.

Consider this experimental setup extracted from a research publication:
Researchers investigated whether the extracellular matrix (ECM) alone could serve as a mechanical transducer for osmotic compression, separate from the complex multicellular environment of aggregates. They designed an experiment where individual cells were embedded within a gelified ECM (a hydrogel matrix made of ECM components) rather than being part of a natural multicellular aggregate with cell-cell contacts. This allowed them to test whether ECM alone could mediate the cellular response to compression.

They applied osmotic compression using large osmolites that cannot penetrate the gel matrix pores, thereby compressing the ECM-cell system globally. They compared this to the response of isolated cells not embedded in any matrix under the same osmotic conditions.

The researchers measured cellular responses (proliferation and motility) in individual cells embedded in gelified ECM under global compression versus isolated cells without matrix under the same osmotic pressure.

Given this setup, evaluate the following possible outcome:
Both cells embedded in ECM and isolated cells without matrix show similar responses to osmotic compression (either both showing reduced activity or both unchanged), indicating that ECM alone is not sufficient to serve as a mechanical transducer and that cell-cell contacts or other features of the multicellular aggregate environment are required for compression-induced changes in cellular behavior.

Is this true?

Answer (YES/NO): NO